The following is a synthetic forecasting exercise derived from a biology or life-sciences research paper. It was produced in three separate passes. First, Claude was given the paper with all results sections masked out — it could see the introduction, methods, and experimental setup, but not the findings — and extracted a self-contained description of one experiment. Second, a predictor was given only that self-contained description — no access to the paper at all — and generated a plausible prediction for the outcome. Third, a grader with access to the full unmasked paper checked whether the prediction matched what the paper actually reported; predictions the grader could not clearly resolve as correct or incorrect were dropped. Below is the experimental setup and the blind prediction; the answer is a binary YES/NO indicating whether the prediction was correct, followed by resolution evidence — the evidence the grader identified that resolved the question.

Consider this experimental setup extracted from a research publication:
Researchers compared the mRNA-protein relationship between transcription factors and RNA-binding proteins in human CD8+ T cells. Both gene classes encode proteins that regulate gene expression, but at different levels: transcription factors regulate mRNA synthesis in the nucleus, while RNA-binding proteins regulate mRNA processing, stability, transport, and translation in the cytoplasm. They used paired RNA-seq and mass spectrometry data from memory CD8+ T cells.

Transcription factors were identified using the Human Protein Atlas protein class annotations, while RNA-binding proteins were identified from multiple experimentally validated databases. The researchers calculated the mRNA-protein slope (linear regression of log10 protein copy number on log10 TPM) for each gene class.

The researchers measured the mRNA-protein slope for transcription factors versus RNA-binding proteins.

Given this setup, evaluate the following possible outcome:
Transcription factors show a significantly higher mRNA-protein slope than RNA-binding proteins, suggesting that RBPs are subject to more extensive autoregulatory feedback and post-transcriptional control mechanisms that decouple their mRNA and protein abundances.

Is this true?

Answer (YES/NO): NO